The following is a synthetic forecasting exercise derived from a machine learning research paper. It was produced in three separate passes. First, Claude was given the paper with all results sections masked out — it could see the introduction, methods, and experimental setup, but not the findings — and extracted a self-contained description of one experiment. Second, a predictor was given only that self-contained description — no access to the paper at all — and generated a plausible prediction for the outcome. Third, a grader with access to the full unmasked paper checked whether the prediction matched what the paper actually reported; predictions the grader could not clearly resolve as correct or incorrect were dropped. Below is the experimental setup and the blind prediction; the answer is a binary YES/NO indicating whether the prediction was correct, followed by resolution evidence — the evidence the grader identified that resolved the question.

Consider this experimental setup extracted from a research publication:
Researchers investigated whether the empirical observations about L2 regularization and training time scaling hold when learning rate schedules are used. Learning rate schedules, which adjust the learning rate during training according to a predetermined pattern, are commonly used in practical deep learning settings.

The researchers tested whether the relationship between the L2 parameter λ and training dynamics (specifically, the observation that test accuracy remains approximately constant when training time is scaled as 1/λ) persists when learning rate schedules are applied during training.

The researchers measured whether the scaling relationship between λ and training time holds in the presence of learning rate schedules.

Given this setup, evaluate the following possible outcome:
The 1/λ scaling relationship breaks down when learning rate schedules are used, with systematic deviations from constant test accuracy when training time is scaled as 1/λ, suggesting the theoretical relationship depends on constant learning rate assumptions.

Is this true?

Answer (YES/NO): NO